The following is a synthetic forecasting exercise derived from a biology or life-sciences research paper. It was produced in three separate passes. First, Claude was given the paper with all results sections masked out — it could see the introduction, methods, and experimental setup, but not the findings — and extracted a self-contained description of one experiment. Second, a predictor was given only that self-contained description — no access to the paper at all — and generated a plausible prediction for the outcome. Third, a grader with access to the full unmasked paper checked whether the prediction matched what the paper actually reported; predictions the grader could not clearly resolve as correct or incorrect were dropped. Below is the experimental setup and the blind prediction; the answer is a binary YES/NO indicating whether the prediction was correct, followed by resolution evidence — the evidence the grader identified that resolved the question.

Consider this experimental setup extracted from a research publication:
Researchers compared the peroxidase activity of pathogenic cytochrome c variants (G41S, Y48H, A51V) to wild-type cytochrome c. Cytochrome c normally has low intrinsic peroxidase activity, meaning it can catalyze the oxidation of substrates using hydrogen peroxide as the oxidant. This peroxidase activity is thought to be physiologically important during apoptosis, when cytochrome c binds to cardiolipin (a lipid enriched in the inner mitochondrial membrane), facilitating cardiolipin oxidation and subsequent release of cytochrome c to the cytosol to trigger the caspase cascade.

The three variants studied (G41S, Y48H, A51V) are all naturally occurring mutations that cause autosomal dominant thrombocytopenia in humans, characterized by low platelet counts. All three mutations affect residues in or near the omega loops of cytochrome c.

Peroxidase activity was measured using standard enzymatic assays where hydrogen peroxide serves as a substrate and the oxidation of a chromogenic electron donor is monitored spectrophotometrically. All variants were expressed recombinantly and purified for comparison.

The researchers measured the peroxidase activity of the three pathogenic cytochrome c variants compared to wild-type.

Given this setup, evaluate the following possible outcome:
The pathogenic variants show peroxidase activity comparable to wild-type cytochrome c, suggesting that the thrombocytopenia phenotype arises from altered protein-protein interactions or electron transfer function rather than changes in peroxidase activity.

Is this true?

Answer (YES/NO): NO